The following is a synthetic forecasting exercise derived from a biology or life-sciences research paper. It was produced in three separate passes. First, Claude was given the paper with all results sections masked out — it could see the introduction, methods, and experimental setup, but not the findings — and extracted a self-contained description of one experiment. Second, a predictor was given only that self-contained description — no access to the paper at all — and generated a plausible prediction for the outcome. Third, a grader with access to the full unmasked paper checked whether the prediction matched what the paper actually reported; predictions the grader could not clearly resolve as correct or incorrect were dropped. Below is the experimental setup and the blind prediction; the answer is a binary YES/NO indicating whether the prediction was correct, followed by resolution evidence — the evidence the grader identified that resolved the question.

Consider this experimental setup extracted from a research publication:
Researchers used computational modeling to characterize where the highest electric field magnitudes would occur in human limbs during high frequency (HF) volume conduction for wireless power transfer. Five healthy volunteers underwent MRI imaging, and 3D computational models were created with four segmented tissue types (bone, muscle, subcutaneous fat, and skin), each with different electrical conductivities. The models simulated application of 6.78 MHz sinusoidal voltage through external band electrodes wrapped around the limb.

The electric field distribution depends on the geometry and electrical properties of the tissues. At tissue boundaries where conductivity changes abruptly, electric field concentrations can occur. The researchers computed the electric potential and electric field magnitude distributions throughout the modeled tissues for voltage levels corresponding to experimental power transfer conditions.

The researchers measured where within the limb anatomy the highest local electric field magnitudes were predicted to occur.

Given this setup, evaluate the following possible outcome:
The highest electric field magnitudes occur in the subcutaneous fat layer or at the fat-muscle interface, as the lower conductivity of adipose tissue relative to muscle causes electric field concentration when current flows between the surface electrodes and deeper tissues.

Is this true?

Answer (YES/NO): NO